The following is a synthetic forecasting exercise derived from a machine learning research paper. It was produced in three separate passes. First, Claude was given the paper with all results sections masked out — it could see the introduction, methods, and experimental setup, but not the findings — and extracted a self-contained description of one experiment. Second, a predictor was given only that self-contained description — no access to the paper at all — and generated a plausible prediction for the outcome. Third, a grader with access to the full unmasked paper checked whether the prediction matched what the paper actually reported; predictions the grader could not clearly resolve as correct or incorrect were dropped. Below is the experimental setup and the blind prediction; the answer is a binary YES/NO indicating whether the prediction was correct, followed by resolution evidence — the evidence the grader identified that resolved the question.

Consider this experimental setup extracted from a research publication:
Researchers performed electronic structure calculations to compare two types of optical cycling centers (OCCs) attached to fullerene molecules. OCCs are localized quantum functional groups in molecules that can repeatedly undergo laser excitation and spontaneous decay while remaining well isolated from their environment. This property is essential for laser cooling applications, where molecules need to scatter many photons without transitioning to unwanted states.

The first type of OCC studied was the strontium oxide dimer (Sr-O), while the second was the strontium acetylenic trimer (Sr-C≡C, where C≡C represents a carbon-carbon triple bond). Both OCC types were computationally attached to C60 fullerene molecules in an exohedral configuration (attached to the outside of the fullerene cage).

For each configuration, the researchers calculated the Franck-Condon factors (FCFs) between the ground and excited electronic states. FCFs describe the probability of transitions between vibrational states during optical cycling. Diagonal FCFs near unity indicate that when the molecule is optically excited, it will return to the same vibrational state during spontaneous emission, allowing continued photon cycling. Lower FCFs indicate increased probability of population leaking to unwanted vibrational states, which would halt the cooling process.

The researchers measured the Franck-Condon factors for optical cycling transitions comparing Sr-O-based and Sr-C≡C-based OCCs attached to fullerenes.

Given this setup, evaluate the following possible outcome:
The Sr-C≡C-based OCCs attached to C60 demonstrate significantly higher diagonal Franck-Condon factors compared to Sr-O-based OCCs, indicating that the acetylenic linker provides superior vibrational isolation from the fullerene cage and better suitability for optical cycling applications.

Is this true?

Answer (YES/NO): NO